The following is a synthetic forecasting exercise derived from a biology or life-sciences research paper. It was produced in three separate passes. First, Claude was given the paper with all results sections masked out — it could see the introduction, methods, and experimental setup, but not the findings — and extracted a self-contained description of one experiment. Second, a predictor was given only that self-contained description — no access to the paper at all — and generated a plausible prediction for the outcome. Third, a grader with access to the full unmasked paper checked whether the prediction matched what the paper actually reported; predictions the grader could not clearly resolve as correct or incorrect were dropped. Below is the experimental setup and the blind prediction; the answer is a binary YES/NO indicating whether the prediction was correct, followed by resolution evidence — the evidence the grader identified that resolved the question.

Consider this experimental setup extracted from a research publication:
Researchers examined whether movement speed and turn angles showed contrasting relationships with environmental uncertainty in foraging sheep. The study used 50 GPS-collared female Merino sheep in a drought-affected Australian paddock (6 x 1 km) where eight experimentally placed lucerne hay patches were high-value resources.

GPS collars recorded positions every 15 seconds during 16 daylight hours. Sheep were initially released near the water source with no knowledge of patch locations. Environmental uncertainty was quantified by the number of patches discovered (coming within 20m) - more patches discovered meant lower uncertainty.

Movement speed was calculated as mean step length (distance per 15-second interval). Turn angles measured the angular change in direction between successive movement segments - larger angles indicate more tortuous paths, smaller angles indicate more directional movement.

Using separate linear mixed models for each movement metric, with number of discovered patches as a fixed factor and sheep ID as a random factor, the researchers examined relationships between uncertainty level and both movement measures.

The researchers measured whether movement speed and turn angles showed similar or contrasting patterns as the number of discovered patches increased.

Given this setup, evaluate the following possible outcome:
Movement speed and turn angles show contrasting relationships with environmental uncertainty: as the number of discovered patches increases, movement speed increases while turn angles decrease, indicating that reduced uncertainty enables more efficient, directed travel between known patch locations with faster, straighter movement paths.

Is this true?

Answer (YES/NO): YES